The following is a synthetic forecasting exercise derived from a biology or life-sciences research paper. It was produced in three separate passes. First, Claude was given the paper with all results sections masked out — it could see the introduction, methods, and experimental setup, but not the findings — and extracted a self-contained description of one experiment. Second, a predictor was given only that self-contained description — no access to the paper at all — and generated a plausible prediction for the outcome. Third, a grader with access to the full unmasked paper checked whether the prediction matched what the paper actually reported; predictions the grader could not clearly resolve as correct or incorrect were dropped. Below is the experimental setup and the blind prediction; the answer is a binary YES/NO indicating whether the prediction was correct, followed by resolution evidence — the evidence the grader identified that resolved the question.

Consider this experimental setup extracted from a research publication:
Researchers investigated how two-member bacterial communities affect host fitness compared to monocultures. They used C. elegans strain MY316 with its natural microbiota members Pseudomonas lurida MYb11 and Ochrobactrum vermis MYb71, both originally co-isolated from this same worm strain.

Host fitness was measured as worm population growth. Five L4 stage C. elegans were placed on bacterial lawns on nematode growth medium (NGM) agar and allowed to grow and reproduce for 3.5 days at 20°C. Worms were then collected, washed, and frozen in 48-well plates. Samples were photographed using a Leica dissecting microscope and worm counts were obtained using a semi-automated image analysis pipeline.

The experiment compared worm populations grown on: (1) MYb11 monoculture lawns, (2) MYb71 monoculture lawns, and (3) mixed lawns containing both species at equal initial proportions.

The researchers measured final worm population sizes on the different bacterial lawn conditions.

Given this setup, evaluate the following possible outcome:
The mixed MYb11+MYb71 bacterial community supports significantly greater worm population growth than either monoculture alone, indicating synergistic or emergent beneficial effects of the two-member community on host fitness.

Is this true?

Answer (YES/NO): NO